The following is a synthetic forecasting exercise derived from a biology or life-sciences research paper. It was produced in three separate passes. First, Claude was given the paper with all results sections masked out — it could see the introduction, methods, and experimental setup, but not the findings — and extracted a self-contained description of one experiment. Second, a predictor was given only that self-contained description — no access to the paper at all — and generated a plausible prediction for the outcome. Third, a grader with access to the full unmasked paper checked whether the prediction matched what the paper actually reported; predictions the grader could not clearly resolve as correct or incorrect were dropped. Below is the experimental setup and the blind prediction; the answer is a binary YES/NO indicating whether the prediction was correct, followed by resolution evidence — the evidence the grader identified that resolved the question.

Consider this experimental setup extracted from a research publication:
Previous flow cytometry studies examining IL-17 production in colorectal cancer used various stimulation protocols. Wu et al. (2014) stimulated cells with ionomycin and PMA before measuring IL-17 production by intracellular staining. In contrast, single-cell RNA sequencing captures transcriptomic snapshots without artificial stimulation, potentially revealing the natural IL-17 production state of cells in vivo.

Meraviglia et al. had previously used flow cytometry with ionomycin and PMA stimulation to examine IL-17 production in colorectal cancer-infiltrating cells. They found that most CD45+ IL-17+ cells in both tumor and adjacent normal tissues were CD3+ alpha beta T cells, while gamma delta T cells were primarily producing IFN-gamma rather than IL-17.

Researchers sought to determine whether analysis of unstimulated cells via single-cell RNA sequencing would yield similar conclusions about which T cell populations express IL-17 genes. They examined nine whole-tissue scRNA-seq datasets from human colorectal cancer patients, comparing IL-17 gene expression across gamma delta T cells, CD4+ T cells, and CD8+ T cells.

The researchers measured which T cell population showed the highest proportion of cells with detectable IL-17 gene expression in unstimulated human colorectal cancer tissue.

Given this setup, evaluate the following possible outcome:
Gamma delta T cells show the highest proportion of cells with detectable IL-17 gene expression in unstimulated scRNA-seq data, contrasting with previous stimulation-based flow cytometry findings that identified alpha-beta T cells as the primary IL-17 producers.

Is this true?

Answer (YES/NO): NO